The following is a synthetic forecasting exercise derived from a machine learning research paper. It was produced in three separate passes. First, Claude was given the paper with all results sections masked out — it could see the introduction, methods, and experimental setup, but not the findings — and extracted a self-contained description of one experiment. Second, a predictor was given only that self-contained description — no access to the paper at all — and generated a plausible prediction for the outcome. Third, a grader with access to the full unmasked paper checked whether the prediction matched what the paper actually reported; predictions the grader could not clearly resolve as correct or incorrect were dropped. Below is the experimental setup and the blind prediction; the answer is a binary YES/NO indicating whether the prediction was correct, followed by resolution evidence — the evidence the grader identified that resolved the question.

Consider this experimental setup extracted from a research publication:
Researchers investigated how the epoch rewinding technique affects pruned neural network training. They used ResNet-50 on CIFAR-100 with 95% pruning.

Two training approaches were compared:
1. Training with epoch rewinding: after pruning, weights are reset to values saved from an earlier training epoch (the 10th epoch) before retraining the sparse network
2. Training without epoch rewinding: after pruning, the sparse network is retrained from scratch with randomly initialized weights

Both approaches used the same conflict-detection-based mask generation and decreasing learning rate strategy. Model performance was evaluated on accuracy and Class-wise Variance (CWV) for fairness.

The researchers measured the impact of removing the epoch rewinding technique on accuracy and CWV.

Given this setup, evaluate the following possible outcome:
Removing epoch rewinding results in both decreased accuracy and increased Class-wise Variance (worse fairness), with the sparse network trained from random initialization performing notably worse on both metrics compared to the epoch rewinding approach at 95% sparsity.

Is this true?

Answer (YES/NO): NO